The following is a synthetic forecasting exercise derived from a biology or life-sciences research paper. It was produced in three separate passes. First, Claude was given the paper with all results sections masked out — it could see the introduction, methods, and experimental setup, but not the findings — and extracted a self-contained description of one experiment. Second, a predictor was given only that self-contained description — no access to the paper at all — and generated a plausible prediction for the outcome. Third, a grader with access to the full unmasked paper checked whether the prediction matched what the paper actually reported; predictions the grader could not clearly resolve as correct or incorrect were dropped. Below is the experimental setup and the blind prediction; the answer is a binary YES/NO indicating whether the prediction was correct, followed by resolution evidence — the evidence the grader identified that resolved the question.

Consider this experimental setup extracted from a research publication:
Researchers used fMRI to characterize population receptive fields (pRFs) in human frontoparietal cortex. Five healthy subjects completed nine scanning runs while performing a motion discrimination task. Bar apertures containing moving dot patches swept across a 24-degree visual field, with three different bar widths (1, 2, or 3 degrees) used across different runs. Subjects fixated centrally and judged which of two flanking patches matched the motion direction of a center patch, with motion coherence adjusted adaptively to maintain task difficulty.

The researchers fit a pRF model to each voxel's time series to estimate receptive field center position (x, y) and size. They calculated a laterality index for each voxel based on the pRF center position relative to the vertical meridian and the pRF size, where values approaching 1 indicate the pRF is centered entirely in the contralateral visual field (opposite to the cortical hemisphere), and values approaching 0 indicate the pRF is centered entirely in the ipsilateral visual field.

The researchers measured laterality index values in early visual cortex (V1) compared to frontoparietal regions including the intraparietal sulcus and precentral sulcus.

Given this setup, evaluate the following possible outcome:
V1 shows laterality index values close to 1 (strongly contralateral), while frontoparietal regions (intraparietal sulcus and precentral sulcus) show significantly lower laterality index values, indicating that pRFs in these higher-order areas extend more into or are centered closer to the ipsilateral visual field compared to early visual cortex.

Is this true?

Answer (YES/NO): YES